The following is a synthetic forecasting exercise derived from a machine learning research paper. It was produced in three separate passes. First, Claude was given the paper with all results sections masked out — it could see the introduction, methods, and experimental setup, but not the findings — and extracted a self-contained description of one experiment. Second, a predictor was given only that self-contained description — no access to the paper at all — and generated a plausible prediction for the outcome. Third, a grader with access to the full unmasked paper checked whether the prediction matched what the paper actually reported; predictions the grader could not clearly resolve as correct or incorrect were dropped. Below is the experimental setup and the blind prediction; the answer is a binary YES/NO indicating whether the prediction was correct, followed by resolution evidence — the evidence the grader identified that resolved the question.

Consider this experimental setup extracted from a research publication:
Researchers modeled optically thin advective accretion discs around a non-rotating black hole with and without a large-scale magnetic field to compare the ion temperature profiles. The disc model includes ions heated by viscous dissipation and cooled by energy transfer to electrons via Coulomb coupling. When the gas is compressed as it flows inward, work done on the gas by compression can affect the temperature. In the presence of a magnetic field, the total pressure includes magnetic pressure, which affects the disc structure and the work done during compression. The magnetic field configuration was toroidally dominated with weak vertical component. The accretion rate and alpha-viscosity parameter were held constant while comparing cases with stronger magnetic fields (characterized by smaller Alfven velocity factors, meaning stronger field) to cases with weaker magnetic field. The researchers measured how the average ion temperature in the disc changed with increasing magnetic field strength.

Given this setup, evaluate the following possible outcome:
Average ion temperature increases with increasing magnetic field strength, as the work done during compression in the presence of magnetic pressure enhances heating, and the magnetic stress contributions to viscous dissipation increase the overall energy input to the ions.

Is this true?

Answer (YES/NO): NO